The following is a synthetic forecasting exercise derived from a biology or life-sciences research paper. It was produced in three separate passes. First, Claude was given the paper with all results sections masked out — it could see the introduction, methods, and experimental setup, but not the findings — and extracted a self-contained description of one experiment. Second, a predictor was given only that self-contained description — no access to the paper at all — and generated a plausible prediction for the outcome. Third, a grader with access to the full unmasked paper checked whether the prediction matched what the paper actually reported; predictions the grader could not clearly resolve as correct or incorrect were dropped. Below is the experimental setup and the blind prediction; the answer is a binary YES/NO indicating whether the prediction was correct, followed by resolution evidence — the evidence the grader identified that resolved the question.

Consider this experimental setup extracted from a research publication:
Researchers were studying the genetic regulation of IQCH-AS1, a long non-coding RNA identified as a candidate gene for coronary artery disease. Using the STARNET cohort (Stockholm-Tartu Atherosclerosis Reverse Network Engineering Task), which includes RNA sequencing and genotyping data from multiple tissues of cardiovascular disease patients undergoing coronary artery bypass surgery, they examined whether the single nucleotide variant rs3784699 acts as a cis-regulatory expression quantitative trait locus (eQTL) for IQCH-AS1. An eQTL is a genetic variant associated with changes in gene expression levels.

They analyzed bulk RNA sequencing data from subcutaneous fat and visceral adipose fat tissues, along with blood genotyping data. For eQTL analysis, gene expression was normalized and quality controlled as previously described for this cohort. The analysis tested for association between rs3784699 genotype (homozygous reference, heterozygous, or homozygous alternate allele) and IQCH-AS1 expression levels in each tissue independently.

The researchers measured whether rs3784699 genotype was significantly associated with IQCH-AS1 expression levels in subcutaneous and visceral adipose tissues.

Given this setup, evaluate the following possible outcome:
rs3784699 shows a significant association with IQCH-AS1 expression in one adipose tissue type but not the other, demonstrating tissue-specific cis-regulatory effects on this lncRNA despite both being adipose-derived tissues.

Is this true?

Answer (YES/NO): NO